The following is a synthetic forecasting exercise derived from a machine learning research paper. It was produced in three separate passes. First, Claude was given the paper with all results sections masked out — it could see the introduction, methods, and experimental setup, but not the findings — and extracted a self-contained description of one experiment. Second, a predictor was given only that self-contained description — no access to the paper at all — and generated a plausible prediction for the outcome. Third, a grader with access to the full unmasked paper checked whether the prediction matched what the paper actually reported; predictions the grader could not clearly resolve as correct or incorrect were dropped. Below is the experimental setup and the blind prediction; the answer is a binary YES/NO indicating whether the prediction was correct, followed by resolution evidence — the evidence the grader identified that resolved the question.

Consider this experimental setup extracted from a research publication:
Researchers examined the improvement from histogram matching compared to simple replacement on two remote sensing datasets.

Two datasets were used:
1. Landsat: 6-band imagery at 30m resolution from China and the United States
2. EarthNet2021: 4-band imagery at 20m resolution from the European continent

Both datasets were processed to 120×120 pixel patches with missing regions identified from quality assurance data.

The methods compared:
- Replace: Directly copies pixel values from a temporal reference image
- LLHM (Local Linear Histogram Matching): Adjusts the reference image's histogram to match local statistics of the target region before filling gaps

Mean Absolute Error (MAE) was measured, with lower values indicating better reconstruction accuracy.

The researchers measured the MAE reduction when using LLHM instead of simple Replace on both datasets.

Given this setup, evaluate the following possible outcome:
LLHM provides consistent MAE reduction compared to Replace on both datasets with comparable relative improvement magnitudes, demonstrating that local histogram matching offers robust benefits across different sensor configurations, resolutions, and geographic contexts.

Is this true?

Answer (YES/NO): NO